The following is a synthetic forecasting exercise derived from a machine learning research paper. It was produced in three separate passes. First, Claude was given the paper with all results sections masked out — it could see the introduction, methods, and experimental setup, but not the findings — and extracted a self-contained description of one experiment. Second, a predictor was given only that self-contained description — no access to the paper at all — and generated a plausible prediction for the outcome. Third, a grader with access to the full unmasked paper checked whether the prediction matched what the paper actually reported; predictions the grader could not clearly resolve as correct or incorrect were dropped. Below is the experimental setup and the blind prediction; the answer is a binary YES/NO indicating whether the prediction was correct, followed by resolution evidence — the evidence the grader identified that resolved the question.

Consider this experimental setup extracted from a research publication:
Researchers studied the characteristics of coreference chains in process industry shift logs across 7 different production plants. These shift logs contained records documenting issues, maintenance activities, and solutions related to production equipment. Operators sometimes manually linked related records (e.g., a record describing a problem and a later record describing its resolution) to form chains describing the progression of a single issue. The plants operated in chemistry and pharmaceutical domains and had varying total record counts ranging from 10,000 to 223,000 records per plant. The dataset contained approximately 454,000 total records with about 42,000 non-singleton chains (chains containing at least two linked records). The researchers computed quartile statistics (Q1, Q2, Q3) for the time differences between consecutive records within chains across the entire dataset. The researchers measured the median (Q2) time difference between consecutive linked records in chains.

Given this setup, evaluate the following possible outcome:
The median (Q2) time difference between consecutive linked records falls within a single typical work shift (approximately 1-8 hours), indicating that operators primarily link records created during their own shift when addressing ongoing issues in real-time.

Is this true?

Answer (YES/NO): NO